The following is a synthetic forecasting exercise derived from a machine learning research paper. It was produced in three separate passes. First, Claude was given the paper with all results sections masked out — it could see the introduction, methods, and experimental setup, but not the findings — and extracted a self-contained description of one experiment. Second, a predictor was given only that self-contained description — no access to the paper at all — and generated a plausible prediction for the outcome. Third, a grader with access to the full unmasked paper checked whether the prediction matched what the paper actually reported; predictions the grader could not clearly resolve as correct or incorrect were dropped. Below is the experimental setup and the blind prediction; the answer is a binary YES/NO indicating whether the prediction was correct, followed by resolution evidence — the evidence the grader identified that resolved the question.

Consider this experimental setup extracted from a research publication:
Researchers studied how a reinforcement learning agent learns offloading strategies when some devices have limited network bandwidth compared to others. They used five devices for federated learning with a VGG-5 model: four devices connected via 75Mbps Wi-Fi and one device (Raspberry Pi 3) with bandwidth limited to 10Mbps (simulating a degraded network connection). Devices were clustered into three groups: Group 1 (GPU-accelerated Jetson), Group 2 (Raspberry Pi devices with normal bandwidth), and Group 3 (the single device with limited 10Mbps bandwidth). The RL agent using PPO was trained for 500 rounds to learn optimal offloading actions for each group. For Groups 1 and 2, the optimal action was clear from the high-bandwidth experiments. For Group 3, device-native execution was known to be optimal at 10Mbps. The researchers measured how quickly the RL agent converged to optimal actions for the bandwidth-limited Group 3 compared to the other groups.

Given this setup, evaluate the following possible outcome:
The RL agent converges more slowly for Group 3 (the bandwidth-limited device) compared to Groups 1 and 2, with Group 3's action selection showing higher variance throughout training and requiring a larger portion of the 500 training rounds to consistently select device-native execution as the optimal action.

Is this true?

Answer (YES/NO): YES